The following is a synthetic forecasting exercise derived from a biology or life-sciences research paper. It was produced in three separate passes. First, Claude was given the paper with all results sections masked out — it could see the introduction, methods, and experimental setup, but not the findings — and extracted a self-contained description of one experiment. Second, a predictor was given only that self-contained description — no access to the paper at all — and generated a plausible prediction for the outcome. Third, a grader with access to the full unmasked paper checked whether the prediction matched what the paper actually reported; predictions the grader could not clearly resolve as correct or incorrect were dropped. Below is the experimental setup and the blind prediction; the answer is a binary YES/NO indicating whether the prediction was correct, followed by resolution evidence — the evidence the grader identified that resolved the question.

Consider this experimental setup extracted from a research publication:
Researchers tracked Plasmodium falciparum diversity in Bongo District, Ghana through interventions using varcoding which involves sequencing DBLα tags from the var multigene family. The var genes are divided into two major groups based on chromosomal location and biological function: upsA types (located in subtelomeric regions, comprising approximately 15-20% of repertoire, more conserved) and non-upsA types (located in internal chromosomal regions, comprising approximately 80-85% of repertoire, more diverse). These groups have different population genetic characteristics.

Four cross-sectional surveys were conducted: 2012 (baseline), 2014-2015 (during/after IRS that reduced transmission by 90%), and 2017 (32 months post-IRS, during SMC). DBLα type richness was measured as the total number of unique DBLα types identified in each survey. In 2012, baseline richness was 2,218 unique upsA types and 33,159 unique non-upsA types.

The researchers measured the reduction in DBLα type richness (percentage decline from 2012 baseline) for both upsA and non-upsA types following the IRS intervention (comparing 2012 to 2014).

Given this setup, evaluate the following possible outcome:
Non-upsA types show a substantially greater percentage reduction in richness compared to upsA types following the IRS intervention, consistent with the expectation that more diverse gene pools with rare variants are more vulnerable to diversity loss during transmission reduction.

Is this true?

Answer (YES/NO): YES